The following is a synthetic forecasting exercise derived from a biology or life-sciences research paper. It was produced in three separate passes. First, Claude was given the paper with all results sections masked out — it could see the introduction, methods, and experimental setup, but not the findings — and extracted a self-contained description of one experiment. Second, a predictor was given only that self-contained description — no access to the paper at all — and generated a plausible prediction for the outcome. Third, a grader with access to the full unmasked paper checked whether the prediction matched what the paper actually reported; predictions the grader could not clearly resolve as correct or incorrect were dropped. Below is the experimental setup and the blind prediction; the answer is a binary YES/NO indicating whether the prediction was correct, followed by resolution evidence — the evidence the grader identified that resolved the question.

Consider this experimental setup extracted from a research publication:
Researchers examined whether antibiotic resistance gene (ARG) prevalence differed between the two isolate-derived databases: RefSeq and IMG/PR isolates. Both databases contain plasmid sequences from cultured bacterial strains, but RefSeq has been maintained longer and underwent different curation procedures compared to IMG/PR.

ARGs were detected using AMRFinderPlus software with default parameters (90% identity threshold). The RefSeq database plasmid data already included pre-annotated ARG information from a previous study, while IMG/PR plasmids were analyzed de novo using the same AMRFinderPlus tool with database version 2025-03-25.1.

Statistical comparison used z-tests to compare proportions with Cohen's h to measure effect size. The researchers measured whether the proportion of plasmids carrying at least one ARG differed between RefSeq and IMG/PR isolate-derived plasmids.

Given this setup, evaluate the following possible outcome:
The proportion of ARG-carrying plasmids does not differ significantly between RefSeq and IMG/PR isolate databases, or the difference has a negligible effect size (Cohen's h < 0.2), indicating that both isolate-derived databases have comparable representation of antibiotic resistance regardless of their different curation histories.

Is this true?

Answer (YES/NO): NO